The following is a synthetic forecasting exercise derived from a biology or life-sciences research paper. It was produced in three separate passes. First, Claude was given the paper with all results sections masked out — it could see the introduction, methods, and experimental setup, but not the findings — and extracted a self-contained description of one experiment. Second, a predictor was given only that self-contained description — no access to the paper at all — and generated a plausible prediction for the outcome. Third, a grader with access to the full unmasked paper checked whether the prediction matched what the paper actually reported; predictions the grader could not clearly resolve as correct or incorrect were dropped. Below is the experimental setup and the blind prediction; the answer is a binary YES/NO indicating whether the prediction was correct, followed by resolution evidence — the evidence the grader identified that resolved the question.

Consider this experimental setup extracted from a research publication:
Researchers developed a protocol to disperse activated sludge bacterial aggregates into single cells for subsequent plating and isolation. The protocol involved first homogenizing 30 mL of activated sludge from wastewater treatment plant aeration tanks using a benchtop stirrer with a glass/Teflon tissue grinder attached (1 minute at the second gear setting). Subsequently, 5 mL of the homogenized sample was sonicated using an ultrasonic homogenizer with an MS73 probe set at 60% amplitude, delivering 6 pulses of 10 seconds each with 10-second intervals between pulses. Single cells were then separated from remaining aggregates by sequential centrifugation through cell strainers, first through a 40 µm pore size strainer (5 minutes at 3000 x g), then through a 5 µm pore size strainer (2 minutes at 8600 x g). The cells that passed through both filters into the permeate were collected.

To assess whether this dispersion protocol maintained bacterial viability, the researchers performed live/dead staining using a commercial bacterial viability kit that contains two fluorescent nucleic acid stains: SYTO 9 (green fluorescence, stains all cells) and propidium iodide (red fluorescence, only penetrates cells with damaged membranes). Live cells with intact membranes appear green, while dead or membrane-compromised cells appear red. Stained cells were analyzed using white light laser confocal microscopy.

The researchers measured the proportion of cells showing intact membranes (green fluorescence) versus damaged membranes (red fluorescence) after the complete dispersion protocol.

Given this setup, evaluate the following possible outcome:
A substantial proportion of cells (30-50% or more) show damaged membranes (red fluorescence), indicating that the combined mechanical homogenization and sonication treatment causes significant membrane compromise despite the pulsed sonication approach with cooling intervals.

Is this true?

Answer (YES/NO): NO